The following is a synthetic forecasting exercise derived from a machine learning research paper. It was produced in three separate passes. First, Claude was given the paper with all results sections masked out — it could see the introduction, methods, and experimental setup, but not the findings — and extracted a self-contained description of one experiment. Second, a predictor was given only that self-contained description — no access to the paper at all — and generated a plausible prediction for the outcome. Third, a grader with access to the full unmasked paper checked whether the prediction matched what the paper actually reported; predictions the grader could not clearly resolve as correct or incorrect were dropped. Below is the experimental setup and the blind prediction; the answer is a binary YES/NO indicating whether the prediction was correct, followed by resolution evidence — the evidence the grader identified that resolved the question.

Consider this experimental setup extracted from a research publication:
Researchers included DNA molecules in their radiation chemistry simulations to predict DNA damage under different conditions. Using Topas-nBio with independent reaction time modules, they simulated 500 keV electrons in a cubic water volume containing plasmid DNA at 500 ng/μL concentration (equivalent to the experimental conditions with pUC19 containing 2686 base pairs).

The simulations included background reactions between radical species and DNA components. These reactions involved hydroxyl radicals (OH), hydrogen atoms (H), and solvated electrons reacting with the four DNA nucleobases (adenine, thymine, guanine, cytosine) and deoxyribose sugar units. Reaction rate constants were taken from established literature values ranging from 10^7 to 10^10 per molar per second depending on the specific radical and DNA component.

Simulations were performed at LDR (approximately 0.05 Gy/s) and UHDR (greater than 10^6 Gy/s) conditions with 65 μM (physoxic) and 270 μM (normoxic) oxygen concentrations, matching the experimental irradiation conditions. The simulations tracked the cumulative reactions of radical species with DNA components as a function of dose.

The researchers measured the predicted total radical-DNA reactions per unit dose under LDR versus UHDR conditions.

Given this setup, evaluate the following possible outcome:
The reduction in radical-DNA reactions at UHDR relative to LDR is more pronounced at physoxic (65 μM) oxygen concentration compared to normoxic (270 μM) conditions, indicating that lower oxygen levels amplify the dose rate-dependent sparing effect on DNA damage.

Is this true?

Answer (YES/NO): NO